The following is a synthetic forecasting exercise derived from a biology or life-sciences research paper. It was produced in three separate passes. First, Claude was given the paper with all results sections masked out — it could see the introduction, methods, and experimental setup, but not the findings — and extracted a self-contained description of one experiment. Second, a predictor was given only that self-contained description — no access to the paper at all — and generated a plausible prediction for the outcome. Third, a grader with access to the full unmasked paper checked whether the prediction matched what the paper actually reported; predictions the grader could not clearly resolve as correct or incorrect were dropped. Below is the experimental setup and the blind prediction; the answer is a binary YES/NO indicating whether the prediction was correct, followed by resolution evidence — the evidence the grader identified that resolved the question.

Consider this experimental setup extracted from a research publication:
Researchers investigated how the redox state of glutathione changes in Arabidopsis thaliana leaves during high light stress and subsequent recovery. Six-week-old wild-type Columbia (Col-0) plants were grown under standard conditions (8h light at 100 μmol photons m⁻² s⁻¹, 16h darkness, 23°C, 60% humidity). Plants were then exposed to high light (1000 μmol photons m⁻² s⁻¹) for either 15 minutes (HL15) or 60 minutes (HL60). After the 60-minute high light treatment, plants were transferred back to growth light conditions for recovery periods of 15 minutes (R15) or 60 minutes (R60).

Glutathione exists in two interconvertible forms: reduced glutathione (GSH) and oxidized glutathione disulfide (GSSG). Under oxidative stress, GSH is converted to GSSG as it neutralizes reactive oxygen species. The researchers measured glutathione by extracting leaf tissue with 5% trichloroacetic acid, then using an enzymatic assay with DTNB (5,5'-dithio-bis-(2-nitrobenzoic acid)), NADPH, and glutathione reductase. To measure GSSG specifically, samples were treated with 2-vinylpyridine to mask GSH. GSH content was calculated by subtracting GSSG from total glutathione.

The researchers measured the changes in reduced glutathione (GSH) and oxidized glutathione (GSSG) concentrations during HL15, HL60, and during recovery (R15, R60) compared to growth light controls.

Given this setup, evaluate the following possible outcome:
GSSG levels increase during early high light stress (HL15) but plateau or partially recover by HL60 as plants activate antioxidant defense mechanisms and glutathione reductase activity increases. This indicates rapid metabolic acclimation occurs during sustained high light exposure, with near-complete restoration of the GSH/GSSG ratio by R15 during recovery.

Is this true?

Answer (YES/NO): NO